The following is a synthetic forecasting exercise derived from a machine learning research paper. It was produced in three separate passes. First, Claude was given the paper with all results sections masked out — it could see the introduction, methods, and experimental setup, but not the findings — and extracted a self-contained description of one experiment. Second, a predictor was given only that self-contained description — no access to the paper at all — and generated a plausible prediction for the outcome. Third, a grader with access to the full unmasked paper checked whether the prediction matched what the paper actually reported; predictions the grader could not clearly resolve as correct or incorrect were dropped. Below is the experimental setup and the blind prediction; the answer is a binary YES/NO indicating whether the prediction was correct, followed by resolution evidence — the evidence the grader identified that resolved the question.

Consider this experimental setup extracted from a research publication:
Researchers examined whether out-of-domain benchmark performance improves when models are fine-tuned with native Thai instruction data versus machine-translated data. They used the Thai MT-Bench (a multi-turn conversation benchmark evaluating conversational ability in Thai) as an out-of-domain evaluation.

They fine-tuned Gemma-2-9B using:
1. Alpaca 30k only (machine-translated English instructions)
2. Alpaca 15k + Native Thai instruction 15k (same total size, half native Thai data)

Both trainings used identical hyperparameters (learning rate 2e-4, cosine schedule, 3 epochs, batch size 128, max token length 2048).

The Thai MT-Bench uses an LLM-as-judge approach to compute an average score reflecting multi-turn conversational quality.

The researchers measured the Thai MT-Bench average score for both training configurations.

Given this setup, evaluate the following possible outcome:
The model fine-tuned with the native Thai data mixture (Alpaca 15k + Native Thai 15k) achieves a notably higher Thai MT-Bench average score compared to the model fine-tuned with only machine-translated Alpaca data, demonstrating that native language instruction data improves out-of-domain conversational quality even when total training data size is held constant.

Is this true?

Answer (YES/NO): YES